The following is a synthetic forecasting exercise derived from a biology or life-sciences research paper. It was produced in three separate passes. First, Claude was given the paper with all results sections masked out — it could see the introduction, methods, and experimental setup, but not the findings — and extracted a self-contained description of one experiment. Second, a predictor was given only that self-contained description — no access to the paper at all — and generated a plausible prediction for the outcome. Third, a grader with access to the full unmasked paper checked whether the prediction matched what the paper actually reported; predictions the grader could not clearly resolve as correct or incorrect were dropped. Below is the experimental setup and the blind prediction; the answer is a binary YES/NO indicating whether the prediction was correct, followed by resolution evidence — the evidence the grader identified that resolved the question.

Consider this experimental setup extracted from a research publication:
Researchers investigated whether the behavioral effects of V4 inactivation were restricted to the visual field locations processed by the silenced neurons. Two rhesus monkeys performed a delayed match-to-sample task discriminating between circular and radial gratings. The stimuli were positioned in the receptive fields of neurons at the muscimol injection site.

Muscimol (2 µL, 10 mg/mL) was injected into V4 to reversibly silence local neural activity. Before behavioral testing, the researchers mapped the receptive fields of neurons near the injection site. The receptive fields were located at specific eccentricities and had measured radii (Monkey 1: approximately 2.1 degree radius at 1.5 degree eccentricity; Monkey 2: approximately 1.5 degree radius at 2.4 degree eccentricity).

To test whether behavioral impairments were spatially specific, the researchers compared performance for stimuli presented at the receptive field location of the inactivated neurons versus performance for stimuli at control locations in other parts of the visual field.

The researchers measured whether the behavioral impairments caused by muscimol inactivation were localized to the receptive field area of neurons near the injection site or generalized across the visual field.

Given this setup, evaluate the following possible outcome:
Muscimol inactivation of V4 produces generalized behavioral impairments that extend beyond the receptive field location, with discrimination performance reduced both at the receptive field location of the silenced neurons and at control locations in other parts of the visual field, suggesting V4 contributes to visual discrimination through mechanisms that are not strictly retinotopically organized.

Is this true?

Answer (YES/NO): NO